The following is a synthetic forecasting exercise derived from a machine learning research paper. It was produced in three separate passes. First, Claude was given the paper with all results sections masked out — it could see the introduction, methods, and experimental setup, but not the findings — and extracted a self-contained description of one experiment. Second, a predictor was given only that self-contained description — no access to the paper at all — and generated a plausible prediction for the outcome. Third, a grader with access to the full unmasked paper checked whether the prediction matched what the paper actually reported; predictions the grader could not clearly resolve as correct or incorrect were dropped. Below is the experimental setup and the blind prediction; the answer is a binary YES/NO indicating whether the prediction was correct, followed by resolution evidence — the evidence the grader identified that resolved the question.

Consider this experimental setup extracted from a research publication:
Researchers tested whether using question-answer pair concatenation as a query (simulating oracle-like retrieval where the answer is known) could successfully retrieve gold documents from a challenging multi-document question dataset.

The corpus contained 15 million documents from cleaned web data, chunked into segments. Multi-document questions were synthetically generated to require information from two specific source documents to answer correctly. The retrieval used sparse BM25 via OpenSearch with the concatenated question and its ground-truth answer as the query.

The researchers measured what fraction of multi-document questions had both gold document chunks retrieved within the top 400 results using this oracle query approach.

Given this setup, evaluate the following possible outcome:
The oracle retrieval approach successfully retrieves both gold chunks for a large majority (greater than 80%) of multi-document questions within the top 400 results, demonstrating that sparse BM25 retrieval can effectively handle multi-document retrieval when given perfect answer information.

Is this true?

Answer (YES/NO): YES